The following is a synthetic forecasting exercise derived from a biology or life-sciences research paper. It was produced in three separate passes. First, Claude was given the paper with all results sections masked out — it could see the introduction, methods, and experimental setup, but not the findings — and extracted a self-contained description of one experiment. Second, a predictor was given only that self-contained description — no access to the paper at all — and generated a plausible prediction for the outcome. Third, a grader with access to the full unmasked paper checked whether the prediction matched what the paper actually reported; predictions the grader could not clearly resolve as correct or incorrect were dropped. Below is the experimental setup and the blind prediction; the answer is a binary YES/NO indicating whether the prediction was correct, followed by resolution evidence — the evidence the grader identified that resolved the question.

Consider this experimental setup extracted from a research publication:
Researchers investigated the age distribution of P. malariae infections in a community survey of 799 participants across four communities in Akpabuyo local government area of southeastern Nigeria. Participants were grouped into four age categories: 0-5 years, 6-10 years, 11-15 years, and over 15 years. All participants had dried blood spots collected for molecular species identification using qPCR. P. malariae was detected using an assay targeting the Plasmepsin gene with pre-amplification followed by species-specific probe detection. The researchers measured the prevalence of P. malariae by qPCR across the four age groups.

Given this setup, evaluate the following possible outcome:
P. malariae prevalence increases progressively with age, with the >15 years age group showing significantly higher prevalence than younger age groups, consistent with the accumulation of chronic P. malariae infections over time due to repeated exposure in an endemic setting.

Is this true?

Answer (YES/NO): NO